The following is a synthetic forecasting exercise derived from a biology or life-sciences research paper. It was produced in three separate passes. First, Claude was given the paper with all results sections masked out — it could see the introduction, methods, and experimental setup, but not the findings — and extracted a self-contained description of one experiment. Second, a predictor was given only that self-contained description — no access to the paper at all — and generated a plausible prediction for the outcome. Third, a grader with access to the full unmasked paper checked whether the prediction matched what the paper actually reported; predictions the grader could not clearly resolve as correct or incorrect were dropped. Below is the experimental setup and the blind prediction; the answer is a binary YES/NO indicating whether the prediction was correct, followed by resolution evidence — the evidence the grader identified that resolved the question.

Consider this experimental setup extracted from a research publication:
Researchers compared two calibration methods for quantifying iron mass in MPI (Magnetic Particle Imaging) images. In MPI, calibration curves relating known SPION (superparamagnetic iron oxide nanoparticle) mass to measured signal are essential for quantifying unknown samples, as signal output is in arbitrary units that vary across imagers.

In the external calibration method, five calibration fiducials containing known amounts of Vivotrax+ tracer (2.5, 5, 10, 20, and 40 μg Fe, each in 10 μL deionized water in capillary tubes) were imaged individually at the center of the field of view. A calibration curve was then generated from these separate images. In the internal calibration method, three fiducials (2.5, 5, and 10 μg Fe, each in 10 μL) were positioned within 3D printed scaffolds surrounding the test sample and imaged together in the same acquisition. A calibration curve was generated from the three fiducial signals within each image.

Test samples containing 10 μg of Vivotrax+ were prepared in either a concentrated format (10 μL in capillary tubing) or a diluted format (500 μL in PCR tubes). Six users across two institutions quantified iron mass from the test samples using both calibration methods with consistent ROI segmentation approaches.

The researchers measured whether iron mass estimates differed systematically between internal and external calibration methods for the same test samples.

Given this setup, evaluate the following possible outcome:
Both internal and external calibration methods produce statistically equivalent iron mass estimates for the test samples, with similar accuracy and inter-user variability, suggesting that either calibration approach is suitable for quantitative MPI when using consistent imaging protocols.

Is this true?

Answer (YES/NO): NO